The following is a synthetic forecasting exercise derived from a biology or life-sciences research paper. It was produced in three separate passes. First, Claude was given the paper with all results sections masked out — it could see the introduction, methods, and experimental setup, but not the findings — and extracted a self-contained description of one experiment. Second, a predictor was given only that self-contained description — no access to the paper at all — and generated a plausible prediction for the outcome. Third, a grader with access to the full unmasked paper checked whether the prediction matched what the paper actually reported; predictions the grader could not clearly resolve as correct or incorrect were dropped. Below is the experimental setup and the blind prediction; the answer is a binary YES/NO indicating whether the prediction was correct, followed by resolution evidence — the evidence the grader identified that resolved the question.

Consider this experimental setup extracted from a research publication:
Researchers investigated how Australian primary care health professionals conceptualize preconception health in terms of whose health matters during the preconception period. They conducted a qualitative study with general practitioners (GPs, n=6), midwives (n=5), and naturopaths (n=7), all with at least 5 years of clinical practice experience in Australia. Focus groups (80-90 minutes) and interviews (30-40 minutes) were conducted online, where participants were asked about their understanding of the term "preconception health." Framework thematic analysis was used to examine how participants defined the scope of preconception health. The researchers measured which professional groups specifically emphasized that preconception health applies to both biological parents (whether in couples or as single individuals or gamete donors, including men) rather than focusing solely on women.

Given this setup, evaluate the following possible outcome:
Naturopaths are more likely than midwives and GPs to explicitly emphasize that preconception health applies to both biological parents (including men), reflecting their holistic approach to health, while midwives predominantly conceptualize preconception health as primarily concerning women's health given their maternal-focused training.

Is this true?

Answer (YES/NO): NO